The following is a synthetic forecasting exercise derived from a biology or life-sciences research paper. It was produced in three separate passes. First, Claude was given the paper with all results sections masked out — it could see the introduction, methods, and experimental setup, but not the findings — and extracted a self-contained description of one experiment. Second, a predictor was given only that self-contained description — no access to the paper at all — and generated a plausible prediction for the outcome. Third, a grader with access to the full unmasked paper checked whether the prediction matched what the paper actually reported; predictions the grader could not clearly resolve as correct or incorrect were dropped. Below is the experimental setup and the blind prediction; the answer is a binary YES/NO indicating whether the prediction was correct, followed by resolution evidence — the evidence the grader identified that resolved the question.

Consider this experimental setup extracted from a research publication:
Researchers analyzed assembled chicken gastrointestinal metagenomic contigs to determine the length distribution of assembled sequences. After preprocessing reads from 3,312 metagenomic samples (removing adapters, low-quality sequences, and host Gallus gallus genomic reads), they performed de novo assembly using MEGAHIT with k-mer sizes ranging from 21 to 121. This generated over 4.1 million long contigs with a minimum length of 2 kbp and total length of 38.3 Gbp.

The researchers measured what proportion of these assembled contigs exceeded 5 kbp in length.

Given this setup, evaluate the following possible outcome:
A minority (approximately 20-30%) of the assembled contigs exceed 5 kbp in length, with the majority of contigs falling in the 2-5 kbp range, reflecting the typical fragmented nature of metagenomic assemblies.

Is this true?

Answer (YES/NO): NO